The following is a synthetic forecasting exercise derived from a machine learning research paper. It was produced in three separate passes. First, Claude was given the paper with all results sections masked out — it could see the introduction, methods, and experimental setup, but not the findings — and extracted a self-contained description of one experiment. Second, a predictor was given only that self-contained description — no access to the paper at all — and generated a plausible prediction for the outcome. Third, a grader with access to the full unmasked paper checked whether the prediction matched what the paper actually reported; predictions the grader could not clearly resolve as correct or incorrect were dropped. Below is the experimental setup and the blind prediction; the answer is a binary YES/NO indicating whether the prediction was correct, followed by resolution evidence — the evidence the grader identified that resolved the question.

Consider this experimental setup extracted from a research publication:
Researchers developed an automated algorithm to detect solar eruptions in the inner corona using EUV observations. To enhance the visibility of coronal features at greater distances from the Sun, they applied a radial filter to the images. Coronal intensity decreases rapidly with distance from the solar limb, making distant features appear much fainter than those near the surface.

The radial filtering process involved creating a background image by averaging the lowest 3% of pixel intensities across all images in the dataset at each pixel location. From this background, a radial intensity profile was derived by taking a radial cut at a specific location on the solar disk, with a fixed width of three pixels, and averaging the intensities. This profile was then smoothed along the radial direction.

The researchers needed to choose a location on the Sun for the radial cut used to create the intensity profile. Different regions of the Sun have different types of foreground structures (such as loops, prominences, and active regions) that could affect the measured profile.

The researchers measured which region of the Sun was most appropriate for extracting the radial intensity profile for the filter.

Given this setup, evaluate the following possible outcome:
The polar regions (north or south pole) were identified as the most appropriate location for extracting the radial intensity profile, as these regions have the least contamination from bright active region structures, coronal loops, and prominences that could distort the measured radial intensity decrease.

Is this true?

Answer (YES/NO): YES